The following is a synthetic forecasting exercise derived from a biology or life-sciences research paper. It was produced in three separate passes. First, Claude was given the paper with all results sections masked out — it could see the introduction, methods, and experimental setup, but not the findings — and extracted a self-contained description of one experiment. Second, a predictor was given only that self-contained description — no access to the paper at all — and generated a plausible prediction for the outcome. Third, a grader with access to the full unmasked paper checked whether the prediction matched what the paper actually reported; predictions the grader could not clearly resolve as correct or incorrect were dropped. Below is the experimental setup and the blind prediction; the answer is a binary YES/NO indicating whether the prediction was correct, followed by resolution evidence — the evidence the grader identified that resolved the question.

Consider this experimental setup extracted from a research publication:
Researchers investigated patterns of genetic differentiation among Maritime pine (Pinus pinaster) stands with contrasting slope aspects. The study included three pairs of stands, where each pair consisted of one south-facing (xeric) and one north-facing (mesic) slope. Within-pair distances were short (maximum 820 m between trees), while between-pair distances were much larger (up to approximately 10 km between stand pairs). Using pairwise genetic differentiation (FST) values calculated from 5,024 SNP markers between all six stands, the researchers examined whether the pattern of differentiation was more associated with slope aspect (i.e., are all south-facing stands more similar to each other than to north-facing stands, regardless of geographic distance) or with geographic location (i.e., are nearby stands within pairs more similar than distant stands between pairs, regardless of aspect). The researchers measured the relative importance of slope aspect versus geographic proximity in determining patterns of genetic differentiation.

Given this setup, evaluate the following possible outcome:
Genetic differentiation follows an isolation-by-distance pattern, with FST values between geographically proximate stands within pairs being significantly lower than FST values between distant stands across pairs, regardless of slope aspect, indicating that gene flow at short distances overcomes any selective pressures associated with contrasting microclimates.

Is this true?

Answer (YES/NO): NO